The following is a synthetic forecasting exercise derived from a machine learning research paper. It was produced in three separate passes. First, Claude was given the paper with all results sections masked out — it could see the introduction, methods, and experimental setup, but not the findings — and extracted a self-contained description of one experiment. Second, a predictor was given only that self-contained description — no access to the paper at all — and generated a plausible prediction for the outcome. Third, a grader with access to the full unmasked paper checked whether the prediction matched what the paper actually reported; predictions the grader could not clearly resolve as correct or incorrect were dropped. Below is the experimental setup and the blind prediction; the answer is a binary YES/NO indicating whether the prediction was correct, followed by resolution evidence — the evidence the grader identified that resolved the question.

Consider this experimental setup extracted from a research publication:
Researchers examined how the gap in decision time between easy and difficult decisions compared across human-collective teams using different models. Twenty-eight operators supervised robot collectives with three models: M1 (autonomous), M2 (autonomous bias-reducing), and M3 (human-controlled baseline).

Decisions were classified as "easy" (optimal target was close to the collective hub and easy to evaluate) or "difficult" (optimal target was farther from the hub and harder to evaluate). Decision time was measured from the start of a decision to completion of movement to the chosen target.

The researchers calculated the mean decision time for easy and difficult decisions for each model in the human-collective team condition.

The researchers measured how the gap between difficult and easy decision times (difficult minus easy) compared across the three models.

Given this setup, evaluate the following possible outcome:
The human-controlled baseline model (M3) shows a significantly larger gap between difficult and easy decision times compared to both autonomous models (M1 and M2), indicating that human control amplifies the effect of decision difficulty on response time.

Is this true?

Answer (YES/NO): NO